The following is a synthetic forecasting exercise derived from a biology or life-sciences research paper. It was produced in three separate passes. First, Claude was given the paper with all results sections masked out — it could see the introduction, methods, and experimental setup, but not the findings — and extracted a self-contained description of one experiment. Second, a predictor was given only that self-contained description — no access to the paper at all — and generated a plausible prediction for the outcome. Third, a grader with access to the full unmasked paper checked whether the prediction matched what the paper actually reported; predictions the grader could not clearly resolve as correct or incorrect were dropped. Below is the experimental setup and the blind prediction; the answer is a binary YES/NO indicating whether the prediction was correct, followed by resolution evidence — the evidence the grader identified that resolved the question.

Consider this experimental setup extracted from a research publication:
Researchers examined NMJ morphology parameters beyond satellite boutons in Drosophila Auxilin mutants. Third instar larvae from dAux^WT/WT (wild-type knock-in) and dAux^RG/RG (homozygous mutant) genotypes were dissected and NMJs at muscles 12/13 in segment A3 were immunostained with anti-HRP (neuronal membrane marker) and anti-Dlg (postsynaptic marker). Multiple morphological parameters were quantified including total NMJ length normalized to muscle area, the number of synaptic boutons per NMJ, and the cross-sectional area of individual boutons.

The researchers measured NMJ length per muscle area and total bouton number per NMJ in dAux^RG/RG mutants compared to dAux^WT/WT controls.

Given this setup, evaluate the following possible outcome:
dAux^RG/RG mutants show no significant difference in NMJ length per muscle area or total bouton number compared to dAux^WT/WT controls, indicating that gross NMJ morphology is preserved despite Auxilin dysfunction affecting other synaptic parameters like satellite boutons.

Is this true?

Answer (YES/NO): NO